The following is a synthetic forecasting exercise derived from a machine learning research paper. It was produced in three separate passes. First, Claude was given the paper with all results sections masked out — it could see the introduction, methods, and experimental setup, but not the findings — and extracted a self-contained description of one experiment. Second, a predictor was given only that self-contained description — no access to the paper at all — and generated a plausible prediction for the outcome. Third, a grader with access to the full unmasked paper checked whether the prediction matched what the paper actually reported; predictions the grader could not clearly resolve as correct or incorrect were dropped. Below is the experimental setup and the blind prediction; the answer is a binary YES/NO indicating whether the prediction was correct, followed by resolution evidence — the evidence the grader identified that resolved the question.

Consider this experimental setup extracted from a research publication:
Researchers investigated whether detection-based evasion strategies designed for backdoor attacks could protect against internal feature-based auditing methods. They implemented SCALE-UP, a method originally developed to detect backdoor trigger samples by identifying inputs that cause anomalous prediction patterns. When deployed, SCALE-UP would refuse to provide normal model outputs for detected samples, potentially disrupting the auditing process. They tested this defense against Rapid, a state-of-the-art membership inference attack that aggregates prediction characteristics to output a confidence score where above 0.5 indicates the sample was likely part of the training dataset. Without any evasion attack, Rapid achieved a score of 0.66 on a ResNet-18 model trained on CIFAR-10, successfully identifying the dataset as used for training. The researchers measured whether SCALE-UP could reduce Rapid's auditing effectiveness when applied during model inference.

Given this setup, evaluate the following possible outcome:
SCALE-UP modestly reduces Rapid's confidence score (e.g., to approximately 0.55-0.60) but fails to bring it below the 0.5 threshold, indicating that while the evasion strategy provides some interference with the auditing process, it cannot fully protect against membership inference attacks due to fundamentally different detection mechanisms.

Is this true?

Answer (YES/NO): NO